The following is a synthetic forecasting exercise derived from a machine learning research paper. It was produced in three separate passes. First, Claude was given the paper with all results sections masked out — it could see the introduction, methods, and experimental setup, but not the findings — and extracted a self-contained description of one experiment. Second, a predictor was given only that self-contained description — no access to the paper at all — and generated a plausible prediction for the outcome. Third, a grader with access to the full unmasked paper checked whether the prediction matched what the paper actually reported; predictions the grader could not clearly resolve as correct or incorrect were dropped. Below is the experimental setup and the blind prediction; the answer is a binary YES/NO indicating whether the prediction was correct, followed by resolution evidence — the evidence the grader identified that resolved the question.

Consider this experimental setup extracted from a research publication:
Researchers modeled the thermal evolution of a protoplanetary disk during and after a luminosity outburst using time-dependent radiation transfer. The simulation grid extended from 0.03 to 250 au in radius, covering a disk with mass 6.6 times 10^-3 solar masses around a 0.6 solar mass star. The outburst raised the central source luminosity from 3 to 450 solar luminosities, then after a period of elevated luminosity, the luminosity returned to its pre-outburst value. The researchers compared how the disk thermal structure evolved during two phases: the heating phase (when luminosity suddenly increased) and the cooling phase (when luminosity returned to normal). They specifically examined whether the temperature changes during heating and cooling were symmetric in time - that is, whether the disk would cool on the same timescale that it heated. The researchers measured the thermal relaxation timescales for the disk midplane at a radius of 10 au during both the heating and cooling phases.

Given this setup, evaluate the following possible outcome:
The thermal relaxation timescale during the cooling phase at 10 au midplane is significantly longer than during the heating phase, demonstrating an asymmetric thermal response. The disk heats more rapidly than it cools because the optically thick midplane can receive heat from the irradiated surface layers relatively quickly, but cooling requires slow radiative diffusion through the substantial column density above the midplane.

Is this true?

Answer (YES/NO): YES